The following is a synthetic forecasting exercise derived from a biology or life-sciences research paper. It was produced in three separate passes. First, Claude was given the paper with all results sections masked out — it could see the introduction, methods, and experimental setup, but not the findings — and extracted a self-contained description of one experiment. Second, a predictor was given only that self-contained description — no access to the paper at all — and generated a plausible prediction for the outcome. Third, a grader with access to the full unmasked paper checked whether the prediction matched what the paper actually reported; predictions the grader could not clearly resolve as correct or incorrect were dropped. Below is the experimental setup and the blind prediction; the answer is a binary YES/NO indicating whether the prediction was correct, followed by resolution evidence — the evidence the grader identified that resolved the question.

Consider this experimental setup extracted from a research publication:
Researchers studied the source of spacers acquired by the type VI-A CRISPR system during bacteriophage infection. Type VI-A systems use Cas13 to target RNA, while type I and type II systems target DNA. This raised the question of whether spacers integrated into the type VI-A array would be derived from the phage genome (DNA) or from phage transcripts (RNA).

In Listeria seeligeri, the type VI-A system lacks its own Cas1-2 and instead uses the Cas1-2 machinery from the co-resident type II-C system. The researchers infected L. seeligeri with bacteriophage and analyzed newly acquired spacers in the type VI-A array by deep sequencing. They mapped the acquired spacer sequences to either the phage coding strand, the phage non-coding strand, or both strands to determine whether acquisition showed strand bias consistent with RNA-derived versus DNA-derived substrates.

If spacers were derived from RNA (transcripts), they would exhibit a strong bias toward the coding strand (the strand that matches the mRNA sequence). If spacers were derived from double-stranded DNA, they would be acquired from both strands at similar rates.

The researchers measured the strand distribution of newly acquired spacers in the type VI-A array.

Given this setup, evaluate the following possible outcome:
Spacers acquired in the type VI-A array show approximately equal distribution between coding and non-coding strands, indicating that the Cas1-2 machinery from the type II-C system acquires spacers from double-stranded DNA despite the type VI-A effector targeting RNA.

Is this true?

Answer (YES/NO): YES